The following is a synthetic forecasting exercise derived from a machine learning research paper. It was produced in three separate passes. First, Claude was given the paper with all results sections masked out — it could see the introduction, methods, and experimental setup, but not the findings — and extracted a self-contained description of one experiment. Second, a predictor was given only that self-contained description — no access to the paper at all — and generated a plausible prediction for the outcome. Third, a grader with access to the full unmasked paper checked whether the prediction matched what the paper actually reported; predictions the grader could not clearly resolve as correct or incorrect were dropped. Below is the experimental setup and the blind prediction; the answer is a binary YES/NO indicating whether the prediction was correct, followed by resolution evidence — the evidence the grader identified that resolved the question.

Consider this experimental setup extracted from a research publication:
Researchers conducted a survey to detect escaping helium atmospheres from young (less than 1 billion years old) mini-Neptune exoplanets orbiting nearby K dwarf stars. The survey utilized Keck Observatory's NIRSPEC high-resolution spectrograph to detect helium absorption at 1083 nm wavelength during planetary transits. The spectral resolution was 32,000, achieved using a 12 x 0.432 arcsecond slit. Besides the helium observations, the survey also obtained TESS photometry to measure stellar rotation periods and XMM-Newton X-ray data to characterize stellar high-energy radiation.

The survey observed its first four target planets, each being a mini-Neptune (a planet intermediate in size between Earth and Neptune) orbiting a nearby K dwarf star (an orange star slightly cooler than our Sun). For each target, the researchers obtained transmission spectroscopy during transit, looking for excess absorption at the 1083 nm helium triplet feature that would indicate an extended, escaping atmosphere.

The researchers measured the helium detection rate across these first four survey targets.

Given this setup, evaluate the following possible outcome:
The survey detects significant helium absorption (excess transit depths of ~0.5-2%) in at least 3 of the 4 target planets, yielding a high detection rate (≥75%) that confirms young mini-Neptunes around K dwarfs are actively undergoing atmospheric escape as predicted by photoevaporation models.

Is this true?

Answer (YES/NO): YES